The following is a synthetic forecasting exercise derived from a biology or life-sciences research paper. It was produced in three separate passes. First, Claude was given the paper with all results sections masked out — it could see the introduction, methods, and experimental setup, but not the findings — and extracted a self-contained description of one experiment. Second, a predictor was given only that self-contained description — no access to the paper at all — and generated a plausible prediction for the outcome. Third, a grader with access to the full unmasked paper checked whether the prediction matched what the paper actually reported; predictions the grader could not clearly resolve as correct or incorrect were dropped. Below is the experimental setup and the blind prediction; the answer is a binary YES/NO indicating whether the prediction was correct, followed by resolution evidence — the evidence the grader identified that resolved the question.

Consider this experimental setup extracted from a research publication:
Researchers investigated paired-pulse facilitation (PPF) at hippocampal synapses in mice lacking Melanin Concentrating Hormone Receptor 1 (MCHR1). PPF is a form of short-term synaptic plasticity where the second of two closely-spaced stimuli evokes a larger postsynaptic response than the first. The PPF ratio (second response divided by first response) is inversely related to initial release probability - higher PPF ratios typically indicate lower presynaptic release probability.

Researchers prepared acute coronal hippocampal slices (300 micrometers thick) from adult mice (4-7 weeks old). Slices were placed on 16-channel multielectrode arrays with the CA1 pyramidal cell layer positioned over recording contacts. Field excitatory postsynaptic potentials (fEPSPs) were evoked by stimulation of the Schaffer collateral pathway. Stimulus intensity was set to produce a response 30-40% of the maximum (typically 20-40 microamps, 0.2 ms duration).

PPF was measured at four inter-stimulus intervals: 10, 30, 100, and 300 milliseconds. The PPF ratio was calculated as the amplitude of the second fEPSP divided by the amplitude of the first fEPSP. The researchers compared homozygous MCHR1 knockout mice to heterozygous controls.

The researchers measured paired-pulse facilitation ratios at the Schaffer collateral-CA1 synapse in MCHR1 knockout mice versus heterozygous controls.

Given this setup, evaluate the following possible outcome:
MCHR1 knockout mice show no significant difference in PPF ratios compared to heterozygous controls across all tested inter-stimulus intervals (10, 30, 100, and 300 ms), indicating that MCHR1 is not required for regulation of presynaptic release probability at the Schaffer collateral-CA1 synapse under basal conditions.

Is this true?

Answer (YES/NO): YES